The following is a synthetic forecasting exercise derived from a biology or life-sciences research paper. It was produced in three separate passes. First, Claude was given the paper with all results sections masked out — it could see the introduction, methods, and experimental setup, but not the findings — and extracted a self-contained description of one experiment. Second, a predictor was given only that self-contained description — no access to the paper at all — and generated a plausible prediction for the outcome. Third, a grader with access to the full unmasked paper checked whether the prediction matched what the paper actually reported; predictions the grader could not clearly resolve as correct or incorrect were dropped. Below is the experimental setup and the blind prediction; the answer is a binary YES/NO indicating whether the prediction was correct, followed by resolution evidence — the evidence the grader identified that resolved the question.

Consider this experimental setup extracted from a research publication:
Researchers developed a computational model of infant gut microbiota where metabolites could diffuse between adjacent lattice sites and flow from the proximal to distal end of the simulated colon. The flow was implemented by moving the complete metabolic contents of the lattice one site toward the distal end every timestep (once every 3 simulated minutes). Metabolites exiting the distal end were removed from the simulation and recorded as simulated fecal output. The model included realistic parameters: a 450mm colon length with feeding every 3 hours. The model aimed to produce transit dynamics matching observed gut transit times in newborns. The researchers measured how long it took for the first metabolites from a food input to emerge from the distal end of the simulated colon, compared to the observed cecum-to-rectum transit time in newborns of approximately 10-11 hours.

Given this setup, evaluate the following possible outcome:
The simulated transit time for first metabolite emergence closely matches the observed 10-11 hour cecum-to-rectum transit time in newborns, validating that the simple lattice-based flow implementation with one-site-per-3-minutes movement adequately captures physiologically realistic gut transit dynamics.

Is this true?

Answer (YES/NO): YES